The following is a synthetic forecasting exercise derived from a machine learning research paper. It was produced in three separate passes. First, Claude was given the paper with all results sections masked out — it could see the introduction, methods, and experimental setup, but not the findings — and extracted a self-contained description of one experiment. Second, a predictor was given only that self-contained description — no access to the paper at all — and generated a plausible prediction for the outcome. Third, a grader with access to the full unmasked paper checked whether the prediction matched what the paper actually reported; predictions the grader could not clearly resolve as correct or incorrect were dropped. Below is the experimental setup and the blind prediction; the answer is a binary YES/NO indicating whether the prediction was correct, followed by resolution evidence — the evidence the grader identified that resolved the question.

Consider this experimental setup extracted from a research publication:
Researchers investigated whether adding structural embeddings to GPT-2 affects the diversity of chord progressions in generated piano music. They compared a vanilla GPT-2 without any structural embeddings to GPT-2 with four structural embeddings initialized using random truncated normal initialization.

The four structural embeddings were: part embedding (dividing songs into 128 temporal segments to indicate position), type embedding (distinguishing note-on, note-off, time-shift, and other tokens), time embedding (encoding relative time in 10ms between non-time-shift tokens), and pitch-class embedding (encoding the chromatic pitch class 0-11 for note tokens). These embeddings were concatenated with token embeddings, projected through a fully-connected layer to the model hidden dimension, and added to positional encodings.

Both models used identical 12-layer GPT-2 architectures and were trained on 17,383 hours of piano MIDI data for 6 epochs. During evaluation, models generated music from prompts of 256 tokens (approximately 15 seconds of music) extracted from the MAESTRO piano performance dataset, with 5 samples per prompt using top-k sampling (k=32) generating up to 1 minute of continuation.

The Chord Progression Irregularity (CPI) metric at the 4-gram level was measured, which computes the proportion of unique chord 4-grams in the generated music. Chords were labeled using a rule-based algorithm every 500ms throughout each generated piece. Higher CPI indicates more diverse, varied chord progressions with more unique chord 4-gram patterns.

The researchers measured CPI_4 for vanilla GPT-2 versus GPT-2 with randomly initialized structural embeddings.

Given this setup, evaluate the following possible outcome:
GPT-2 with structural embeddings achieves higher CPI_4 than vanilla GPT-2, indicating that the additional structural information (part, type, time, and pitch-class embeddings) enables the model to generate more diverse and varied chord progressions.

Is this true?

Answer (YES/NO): NO